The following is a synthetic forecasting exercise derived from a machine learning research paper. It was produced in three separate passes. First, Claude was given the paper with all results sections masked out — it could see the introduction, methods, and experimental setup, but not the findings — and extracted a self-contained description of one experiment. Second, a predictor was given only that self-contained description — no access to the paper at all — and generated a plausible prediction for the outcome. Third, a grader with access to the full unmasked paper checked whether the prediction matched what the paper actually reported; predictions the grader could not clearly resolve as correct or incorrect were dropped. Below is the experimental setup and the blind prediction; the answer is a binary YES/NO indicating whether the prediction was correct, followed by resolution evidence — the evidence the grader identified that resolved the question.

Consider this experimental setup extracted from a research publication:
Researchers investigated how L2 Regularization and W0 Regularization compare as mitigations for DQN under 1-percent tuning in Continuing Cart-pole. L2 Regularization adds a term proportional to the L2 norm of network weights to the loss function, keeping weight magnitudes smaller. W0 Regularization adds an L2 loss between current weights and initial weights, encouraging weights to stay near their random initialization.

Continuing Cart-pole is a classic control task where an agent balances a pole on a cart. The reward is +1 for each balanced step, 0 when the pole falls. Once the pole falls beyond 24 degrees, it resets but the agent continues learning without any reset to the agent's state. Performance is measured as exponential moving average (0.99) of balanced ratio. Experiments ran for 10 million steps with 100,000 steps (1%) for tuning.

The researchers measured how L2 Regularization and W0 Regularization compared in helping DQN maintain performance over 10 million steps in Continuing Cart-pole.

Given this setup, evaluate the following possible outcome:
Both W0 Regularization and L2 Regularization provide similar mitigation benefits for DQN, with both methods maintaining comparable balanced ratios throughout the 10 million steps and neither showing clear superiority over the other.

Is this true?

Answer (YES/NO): NO